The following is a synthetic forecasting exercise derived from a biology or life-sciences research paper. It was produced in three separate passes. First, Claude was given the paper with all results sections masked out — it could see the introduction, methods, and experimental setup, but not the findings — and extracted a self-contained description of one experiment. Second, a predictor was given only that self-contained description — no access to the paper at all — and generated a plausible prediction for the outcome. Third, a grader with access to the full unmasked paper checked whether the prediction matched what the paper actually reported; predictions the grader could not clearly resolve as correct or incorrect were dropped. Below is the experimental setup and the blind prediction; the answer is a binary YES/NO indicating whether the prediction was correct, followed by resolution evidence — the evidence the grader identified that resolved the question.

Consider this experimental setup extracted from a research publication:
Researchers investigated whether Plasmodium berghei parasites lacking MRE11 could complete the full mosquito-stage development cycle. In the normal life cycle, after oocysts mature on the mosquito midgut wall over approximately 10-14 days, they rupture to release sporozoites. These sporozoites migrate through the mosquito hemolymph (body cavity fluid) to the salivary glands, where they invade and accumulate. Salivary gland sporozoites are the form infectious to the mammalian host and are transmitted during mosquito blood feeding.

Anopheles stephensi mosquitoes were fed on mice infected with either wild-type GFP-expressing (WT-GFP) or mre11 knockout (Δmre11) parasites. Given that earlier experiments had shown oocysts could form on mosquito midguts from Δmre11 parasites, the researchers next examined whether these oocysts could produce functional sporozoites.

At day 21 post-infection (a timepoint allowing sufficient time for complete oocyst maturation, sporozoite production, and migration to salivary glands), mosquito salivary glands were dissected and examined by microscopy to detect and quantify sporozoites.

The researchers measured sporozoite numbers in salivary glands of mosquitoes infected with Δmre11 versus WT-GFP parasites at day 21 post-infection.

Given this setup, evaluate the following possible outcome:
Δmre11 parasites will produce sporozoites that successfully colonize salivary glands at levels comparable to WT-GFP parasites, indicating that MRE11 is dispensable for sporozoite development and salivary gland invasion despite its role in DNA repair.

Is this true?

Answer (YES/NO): NO